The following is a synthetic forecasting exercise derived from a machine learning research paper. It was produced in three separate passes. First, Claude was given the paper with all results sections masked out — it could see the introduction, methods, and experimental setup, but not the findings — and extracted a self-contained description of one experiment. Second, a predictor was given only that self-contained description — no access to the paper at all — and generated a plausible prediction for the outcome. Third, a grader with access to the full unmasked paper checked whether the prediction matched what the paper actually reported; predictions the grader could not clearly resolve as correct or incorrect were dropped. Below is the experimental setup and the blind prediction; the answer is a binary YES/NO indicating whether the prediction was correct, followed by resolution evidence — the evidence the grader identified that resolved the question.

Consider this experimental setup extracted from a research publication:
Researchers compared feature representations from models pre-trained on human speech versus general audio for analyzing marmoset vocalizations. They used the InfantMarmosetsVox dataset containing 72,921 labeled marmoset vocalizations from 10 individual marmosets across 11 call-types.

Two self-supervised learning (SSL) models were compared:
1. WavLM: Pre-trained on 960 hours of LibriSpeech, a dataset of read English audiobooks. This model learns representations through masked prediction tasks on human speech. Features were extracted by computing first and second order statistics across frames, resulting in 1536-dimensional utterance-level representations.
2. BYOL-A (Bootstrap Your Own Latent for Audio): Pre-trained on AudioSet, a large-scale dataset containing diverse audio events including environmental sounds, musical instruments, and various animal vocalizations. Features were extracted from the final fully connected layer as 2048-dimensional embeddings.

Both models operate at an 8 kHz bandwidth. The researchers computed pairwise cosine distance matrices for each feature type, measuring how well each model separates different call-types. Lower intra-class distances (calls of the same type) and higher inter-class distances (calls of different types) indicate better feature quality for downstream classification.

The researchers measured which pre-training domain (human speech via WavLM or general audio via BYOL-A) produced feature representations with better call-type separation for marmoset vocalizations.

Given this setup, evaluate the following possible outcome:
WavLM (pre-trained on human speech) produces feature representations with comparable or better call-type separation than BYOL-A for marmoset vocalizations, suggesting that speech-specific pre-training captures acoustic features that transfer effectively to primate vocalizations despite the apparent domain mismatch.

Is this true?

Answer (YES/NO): NO